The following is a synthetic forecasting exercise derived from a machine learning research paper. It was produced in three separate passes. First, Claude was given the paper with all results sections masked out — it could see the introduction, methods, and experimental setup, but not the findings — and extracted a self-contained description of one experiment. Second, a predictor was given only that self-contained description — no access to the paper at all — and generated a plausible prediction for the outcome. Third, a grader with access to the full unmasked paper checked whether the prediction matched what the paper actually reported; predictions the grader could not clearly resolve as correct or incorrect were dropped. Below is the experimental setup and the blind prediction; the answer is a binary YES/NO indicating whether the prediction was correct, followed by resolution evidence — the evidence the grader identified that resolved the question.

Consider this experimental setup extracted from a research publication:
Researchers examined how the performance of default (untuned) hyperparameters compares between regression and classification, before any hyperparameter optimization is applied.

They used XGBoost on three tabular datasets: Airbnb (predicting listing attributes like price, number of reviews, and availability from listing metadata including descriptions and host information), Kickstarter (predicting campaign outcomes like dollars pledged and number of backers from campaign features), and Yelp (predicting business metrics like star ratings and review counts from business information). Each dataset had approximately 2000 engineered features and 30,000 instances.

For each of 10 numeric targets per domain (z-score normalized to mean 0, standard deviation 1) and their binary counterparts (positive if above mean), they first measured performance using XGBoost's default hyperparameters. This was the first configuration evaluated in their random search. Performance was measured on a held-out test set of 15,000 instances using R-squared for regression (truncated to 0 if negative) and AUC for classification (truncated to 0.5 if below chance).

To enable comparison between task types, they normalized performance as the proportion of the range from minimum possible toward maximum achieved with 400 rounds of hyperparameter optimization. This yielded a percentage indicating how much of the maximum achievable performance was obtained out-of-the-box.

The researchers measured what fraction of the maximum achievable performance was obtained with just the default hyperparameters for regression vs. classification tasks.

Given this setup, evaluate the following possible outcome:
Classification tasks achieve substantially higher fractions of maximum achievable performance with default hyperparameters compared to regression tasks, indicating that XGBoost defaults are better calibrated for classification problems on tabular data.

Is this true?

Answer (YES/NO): YES